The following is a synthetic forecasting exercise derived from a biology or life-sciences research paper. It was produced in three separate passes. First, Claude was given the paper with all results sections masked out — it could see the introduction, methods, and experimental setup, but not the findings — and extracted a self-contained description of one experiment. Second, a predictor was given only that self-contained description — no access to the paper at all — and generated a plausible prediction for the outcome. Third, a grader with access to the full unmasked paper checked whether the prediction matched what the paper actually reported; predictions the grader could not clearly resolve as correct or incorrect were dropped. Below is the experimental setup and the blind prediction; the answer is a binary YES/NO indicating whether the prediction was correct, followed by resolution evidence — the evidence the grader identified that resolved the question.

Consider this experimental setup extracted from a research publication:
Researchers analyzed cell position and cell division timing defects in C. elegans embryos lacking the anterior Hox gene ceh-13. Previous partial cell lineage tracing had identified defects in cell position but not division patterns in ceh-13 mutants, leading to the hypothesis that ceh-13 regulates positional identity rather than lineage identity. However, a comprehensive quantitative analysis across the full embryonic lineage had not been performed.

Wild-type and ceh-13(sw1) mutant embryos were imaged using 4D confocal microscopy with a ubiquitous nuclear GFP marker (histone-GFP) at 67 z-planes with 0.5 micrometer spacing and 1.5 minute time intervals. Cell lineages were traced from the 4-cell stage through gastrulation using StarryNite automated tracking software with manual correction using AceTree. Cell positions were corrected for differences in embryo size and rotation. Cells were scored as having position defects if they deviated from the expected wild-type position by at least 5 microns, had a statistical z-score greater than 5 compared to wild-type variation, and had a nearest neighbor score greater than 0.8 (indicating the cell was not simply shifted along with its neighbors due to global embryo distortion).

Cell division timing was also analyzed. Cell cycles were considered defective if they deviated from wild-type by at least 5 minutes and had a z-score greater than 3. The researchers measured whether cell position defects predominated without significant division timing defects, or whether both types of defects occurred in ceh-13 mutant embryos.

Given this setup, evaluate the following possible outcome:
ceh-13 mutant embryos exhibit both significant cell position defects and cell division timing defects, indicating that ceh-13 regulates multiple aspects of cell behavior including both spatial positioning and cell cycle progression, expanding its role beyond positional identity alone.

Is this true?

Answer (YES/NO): YES